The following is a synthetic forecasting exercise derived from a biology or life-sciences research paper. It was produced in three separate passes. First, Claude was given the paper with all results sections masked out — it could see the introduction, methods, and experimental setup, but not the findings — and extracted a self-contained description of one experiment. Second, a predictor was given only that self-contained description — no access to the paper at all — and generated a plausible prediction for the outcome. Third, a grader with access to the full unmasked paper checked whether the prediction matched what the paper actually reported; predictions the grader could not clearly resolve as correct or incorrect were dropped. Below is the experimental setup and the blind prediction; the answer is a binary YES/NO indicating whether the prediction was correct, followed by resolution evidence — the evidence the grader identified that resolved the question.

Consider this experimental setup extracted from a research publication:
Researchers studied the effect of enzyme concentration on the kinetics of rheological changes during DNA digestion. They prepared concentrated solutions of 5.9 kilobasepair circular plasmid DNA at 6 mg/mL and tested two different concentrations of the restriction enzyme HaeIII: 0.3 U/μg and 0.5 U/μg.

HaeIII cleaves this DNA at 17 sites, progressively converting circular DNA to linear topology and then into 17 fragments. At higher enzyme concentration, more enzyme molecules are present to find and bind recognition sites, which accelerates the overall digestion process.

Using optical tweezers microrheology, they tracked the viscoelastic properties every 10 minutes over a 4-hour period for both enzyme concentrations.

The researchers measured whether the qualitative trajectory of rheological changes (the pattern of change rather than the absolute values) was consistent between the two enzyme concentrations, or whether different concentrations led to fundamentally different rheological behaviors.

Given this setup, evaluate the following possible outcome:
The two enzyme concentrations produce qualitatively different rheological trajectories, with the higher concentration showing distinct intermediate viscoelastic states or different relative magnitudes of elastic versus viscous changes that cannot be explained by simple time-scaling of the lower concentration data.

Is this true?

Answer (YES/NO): NO